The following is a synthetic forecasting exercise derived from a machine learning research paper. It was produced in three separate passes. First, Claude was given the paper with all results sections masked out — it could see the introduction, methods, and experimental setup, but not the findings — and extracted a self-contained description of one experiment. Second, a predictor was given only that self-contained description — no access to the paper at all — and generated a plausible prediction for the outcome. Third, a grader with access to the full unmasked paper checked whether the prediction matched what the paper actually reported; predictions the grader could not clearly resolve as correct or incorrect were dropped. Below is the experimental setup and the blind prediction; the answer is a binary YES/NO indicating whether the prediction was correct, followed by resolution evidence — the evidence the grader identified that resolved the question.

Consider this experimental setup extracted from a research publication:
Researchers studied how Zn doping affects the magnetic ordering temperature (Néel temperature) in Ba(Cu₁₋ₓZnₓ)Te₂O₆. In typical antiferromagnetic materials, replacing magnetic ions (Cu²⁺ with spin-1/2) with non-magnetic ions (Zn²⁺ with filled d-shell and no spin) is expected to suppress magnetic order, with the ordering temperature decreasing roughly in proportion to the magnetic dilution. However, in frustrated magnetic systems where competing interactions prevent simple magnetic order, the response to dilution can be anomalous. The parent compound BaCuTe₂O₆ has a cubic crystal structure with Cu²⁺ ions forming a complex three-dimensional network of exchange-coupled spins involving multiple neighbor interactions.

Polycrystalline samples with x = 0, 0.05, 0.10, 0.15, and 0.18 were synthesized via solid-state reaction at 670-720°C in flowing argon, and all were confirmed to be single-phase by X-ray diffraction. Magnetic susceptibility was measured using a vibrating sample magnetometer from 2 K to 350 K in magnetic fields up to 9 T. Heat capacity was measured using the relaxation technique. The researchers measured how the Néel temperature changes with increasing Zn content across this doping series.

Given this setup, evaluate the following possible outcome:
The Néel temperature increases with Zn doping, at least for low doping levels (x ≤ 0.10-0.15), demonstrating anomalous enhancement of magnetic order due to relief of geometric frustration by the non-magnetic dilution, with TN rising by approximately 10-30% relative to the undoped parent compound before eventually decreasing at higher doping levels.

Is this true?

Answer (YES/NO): NO